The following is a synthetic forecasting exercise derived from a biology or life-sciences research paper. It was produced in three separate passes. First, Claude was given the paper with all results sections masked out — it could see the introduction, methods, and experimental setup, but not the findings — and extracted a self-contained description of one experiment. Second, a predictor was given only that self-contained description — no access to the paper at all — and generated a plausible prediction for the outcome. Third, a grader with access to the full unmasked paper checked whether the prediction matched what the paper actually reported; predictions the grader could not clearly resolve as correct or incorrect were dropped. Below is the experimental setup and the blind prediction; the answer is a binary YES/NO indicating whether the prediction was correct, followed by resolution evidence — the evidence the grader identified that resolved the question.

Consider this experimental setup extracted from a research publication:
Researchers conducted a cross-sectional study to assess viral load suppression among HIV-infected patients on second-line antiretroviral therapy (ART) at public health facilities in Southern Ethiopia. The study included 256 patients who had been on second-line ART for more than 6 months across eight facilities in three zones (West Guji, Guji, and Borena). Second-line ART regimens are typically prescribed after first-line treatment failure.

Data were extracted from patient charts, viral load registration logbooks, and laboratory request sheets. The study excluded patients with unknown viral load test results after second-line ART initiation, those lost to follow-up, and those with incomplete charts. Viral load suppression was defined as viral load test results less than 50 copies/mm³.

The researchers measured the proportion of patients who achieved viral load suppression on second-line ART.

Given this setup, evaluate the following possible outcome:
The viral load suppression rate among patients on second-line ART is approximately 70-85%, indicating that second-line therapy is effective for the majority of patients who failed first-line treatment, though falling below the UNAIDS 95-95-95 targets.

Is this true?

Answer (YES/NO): YES